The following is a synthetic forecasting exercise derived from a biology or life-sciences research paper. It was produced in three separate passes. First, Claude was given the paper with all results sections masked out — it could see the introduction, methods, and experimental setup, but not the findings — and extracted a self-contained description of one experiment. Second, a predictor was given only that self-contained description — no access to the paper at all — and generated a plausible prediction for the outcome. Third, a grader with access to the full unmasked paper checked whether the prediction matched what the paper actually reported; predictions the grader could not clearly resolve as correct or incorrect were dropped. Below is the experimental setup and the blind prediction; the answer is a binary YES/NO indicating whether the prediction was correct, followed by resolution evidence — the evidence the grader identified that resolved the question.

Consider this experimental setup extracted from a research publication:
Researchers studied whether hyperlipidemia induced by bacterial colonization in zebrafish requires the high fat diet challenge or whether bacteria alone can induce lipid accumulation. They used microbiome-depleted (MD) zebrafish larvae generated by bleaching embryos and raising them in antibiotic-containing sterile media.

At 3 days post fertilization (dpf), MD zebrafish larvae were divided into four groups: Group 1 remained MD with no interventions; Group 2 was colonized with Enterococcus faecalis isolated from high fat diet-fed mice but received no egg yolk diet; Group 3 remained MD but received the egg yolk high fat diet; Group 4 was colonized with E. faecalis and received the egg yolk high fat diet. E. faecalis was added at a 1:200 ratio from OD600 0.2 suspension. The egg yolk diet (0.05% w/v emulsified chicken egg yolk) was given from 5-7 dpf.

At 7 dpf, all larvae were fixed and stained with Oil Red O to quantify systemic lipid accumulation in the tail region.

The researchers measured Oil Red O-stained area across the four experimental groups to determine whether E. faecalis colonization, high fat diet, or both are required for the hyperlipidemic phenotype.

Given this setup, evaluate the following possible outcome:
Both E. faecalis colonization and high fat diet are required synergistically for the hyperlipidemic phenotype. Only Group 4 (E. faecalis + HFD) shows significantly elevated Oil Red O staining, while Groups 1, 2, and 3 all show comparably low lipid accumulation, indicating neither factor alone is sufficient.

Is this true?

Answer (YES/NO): NO